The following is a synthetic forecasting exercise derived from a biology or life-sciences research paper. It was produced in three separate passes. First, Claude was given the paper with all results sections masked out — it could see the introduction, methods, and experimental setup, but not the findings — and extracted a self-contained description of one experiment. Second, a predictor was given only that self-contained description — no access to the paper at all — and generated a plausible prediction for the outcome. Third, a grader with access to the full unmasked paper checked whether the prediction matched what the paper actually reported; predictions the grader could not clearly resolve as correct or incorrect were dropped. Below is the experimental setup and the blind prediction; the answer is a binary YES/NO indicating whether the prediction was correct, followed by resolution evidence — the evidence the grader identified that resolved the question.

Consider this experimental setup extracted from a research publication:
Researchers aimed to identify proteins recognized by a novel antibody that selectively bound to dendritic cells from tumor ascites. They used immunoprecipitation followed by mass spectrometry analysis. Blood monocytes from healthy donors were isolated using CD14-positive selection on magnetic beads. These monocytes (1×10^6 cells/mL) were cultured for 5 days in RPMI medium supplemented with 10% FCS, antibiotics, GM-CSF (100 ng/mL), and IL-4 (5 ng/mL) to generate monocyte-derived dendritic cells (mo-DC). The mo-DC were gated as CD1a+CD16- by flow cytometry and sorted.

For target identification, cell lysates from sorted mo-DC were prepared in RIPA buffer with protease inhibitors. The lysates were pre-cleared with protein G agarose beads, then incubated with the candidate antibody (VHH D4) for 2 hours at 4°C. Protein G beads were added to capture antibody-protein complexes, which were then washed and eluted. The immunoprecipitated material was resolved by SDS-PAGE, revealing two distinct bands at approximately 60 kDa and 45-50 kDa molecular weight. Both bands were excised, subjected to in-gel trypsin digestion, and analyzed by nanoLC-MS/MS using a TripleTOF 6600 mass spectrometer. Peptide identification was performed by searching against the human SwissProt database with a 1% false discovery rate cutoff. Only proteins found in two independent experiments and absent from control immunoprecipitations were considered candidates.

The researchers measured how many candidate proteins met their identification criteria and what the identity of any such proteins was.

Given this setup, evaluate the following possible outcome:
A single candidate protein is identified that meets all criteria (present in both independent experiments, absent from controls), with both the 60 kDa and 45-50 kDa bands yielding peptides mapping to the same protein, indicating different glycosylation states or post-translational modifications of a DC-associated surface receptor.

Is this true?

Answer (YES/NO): NO